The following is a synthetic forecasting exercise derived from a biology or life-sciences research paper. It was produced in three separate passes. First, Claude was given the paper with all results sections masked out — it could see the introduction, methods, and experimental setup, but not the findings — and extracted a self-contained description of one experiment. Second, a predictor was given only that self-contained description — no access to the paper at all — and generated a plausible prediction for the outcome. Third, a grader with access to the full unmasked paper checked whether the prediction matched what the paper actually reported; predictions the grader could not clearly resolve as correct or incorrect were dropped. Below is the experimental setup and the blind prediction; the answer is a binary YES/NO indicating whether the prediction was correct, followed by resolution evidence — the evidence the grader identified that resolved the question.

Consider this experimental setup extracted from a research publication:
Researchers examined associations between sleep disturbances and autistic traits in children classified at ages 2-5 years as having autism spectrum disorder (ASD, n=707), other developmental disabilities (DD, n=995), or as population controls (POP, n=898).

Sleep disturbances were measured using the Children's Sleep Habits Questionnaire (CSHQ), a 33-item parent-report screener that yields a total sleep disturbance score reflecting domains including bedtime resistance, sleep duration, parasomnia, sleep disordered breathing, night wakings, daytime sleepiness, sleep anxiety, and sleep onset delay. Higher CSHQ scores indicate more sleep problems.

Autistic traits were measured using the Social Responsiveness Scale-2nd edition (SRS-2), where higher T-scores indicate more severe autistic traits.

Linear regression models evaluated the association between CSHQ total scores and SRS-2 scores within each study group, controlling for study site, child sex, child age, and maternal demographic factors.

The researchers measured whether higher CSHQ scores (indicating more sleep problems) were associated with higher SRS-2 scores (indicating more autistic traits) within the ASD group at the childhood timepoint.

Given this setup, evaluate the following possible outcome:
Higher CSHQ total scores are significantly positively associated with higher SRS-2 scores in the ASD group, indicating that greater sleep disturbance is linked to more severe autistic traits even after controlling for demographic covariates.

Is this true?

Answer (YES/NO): YES